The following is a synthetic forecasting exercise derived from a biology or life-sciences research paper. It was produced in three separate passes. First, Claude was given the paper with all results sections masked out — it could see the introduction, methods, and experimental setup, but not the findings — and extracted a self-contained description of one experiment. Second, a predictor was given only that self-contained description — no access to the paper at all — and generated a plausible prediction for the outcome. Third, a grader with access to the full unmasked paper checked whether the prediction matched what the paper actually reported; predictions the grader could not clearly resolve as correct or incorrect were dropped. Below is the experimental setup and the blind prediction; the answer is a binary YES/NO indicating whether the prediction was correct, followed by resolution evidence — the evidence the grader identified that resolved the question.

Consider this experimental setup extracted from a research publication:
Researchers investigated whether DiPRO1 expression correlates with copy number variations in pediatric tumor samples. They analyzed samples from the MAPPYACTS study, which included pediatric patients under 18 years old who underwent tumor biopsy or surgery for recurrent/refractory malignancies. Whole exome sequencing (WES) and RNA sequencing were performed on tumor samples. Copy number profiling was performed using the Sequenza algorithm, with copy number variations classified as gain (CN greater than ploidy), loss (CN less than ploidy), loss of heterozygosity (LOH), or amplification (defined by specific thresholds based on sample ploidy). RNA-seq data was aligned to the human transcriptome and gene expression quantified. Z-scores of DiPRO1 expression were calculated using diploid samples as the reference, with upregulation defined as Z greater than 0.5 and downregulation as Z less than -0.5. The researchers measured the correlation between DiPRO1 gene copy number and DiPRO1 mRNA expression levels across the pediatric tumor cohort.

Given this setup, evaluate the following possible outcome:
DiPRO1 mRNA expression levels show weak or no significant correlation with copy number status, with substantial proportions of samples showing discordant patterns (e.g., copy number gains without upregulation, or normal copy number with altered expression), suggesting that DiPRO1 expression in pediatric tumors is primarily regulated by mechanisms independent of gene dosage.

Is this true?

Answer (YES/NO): YES